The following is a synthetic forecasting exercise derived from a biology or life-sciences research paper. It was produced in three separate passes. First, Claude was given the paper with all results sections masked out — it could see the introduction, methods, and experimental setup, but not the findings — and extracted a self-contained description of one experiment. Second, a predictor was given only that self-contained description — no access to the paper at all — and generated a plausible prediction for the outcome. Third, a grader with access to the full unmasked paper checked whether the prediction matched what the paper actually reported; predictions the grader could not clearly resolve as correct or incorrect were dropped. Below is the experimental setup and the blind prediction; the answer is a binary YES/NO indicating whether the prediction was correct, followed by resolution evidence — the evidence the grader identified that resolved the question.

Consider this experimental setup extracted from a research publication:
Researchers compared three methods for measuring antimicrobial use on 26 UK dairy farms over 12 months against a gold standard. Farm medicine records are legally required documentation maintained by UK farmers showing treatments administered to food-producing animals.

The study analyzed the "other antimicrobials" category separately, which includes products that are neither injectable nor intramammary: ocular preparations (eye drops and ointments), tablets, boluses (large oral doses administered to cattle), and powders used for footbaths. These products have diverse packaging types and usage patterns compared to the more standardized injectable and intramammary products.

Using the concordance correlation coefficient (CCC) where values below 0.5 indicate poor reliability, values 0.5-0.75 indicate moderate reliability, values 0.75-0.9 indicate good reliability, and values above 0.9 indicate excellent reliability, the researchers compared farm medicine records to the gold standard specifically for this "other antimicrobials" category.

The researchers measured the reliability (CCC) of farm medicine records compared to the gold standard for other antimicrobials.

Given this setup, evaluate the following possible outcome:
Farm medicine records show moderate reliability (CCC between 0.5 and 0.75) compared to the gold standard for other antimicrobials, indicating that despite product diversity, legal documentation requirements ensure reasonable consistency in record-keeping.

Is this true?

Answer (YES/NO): NO